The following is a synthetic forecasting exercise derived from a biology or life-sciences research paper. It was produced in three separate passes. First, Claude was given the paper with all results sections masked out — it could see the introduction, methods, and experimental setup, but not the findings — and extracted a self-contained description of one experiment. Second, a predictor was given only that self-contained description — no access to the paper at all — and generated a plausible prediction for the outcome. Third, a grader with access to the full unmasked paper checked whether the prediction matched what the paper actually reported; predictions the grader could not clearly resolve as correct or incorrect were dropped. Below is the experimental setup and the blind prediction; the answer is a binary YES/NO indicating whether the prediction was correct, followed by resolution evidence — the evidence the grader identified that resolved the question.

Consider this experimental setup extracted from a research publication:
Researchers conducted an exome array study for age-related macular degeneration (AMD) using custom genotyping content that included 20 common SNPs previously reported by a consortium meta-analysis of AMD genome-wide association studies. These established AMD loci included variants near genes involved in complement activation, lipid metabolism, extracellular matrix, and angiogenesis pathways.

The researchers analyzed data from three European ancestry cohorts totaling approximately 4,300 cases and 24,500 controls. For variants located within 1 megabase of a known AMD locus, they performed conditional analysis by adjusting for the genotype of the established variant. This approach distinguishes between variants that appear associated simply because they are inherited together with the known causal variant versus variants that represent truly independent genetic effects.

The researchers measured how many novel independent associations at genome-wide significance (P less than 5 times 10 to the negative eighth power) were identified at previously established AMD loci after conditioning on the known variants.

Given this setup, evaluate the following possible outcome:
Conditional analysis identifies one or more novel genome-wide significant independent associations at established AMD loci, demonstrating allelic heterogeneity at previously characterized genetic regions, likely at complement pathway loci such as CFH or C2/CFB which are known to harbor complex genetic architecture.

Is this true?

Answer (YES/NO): YES